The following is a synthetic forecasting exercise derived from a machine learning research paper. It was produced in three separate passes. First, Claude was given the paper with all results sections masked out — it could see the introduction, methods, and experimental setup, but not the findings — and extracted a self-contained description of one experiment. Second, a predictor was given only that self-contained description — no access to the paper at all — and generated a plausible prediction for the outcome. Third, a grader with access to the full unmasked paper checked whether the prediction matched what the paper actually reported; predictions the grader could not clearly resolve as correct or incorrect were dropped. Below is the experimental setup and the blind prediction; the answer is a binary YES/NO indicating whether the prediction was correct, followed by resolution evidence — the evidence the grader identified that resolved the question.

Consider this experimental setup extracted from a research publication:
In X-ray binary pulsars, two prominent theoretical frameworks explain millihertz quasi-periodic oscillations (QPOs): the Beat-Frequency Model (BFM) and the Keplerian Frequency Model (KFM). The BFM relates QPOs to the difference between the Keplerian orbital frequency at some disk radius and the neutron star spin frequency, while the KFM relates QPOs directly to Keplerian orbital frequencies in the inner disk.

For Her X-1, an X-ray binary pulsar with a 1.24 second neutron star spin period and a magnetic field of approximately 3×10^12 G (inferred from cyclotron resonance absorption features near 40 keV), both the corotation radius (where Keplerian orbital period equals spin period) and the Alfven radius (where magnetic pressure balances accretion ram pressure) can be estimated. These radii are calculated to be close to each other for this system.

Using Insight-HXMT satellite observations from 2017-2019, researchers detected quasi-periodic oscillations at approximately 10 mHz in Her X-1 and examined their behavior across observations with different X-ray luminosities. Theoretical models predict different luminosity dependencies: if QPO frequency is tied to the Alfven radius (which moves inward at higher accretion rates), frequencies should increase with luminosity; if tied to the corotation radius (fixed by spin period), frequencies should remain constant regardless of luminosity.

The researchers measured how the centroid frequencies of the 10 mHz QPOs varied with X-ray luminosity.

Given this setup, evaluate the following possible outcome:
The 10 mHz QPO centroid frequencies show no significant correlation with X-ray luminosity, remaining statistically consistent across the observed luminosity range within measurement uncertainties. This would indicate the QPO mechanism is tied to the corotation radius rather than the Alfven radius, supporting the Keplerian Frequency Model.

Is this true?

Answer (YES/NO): NO